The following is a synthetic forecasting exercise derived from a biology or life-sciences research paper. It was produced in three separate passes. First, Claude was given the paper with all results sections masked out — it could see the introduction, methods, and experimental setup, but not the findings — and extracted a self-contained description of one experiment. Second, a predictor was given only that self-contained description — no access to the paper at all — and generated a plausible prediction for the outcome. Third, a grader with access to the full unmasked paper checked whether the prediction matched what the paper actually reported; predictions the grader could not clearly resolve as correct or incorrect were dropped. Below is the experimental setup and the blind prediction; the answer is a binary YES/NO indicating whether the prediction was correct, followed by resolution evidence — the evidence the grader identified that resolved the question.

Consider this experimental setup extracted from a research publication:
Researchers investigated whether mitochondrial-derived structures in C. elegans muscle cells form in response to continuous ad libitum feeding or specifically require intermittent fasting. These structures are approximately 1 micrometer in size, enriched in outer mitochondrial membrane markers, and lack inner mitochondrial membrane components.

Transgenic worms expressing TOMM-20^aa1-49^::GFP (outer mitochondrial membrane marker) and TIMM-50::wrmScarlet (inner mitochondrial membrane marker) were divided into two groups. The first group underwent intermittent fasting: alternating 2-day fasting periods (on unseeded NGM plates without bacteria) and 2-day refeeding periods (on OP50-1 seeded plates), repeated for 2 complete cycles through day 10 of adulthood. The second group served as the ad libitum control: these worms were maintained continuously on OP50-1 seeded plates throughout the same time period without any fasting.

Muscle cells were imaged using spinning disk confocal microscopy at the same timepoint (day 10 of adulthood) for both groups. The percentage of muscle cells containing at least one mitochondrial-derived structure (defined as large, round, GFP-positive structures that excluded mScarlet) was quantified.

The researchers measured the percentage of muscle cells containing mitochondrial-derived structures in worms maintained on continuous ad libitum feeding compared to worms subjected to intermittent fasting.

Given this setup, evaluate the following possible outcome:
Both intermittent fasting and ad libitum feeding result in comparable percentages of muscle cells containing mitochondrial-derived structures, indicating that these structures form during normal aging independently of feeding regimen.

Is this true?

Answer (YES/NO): NO